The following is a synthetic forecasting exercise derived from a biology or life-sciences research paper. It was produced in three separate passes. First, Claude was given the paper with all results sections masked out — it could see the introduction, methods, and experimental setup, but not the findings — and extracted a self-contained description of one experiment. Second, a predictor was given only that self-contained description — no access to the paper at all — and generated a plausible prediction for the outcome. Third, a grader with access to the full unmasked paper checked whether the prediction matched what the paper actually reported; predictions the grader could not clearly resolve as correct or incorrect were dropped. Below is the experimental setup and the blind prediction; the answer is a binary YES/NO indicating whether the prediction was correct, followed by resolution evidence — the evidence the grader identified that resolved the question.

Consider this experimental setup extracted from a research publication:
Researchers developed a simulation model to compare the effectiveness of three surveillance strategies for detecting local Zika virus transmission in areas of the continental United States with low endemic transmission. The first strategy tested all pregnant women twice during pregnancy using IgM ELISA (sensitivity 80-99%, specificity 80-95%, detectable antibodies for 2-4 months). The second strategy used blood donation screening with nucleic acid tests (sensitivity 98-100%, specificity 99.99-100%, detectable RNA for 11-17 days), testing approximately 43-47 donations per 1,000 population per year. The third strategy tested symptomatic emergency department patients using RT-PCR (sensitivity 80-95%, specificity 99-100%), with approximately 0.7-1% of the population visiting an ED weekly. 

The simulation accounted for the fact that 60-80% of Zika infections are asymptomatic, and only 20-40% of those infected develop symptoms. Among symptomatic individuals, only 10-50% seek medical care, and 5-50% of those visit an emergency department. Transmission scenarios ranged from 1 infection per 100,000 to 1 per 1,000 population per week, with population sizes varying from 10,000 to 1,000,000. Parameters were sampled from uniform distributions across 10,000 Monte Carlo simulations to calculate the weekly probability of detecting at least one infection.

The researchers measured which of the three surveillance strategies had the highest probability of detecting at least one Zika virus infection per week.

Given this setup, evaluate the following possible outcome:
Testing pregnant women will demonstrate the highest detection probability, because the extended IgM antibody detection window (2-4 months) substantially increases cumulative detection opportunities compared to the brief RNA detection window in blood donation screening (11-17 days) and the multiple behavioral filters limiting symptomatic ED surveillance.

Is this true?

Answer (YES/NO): NO